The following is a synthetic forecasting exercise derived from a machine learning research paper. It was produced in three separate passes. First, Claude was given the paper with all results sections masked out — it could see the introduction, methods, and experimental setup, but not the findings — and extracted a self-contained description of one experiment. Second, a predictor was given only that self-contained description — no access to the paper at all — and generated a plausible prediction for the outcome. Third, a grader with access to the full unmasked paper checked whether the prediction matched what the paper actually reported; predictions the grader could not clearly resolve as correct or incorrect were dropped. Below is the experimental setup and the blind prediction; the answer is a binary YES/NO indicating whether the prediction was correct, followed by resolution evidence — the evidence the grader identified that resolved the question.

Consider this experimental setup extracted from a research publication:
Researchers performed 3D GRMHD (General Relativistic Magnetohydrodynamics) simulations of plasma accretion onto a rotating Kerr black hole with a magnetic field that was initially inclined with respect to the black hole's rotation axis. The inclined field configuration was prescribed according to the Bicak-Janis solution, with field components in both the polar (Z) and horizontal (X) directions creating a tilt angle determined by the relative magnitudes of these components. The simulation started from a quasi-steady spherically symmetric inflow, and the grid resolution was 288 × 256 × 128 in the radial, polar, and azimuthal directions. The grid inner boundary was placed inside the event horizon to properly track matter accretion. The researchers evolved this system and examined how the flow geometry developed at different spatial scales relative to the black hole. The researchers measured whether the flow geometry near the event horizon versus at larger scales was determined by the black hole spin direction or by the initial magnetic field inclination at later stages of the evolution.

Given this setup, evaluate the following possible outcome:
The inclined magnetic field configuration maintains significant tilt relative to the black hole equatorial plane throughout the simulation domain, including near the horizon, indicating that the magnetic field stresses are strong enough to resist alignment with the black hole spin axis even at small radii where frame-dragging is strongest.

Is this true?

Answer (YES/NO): NO